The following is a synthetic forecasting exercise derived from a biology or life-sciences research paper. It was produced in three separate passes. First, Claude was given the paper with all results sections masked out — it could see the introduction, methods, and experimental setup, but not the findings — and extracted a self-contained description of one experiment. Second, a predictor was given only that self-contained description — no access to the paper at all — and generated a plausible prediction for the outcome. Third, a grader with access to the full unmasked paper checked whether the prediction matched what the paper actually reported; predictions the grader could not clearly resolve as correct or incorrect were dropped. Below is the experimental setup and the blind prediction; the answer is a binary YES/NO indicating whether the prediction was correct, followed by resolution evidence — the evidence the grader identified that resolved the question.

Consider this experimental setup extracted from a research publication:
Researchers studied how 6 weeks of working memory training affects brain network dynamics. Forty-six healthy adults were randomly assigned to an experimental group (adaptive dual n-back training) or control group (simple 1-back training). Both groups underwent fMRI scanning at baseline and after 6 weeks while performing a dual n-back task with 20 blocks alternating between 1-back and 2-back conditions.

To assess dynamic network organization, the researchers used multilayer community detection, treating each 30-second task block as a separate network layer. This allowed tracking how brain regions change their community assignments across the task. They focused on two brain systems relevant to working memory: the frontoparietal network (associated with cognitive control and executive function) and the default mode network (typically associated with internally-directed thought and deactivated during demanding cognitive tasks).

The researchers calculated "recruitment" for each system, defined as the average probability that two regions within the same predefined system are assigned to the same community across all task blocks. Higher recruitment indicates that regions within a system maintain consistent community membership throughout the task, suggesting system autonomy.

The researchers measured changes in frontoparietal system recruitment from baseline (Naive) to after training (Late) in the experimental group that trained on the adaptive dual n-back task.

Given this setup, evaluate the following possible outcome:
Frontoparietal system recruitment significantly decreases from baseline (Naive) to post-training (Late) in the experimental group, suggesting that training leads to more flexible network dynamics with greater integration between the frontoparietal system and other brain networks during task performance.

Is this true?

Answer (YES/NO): NO